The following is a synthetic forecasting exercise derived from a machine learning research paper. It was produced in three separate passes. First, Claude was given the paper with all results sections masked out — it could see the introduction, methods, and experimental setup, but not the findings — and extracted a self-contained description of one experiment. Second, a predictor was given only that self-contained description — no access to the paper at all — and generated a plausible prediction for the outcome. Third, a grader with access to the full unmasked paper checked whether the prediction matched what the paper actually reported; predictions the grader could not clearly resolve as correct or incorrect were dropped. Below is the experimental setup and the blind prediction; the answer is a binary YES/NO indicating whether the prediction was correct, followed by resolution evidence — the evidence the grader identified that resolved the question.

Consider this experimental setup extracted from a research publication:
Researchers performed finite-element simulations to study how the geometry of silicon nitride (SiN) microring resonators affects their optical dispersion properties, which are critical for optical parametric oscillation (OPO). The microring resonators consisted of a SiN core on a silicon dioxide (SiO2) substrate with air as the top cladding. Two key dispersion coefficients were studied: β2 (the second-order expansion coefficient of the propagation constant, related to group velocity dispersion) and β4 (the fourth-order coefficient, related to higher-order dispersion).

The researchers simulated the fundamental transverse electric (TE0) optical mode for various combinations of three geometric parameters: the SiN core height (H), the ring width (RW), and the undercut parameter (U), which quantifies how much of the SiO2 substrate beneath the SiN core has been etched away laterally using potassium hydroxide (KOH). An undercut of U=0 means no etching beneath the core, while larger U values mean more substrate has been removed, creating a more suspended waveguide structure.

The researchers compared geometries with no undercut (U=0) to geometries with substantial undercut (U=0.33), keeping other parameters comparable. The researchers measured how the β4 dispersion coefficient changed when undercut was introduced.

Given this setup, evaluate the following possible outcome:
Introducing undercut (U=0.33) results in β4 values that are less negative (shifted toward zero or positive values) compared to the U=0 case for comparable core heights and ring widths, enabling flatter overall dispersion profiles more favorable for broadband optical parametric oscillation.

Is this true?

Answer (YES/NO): NO